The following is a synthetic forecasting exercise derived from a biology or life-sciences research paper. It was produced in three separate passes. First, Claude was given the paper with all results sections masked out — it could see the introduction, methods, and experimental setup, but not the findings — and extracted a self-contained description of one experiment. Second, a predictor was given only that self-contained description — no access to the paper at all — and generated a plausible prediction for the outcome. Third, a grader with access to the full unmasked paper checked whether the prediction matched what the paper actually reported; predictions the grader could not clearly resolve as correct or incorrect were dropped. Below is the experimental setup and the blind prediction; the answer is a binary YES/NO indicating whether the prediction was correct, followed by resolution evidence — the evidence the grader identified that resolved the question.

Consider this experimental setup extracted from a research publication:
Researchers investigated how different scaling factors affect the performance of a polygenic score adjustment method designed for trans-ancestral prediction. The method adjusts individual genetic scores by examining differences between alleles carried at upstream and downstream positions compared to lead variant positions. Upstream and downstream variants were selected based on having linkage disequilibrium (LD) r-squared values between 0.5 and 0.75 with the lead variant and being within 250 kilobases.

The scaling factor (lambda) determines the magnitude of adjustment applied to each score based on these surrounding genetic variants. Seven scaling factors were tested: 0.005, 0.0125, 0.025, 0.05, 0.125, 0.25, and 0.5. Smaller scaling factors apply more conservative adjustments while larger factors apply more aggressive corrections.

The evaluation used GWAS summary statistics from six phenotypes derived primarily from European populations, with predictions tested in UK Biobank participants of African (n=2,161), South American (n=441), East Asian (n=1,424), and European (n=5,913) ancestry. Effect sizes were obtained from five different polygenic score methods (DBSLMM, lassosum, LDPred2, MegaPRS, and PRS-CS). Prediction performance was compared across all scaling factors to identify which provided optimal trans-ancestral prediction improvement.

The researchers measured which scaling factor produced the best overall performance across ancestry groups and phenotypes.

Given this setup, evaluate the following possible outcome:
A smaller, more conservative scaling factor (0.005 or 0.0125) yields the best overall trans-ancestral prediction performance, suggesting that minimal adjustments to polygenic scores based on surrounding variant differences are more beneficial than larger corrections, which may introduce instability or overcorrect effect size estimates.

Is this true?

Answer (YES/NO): NO